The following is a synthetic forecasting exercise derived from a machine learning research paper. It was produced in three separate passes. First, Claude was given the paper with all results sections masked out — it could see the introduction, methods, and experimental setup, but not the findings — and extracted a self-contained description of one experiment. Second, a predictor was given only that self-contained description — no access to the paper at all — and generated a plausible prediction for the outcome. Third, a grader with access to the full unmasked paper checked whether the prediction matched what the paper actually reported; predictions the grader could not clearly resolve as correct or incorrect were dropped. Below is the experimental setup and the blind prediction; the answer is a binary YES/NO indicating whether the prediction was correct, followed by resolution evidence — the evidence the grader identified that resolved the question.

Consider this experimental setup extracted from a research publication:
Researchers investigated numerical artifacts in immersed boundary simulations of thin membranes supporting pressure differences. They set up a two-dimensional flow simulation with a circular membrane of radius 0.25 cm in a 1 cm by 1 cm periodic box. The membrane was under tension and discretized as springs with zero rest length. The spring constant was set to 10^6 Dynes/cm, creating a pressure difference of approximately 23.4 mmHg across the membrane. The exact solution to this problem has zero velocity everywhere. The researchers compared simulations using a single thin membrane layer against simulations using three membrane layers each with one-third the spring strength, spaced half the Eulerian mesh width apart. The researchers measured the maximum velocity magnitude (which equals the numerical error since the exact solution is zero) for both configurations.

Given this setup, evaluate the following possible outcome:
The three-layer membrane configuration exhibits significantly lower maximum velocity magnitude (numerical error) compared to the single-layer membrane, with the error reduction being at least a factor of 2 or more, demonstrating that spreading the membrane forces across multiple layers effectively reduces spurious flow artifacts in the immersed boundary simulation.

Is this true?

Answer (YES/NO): YES